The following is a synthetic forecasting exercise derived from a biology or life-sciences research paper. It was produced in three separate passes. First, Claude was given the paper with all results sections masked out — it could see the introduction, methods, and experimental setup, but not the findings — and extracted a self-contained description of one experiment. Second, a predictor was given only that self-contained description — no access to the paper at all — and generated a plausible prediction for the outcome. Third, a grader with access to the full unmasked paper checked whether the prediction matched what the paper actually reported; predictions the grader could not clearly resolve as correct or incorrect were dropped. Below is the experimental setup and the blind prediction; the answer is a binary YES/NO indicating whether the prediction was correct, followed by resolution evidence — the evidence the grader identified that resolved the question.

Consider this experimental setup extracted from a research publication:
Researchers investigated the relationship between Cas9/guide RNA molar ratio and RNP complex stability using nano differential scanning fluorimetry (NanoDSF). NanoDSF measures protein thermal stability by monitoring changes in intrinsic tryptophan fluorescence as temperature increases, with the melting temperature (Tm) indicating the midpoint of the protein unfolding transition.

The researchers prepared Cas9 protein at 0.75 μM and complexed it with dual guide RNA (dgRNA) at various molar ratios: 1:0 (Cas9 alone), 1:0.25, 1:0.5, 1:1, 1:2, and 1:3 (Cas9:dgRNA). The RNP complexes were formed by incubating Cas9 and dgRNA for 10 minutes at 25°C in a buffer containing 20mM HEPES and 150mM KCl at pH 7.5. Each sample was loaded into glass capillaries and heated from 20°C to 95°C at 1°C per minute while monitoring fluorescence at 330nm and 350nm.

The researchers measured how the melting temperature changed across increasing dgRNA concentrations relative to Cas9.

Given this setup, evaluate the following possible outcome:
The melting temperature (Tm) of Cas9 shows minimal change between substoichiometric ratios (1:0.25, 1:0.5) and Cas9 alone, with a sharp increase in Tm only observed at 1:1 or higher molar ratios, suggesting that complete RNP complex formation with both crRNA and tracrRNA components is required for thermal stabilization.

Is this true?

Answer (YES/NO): NO